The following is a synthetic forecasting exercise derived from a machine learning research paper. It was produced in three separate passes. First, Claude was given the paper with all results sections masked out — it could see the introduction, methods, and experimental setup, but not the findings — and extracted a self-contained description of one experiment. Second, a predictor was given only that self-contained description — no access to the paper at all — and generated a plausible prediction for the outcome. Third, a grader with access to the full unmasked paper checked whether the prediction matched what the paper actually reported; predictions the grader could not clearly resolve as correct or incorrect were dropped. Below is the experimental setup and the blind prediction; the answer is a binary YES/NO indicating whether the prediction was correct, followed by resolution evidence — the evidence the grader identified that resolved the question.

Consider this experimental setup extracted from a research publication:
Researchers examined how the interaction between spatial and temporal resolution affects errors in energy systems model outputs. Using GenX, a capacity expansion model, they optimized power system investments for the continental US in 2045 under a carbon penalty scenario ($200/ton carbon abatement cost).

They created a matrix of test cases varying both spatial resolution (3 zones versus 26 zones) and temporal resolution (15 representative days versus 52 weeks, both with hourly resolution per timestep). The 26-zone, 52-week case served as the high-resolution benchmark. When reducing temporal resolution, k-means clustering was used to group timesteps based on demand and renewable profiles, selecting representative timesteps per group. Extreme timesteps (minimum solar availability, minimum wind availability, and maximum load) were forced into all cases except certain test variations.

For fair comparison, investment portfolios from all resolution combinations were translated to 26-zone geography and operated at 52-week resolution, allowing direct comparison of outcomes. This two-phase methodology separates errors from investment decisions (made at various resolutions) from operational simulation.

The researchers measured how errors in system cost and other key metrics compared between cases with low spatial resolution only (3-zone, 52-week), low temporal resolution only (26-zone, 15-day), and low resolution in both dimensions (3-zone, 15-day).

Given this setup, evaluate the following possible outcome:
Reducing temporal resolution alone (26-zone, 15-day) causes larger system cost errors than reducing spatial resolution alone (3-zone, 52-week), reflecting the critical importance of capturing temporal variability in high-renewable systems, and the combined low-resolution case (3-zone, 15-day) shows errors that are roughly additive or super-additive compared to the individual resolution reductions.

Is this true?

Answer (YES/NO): NO